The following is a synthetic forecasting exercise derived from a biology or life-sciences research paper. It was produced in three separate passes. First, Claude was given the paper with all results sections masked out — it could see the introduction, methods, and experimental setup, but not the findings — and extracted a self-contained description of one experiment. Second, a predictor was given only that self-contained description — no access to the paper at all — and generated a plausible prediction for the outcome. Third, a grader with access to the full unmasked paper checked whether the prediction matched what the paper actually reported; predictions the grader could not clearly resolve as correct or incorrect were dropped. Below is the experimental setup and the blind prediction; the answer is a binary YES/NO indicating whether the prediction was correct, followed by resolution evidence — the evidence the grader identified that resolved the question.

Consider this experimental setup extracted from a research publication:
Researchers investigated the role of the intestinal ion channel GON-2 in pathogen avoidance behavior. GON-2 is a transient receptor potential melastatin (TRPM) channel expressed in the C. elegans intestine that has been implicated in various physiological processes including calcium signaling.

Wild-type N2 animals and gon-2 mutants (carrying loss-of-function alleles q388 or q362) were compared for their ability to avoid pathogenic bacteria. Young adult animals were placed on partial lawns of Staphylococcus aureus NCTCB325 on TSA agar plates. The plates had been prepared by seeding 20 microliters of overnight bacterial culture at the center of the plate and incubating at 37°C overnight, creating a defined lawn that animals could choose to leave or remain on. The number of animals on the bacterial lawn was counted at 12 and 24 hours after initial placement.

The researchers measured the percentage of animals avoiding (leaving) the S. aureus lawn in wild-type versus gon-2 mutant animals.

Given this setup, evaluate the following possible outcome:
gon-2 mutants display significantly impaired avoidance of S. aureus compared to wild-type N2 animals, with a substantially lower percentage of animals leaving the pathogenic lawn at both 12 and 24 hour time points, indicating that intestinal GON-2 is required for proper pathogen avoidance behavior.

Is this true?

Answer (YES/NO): YES